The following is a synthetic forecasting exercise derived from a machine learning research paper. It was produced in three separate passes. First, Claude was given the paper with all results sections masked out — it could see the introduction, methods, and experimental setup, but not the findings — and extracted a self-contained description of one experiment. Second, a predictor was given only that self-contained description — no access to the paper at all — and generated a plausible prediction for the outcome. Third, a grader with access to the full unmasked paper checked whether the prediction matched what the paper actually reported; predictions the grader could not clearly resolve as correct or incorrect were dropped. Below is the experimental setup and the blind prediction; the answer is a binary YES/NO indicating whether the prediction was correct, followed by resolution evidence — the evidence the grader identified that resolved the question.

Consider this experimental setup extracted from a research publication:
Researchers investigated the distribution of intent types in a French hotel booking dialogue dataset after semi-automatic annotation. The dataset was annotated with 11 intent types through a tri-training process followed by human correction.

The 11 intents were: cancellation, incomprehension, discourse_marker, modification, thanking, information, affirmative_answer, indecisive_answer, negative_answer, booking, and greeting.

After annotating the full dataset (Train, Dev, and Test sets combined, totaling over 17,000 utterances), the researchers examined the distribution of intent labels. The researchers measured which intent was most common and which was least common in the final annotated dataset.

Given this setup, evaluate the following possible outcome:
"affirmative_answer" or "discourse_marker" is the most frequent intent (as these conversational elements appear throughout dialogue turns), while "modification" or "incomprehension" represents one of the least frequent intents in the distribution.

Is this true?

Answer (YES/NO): NO